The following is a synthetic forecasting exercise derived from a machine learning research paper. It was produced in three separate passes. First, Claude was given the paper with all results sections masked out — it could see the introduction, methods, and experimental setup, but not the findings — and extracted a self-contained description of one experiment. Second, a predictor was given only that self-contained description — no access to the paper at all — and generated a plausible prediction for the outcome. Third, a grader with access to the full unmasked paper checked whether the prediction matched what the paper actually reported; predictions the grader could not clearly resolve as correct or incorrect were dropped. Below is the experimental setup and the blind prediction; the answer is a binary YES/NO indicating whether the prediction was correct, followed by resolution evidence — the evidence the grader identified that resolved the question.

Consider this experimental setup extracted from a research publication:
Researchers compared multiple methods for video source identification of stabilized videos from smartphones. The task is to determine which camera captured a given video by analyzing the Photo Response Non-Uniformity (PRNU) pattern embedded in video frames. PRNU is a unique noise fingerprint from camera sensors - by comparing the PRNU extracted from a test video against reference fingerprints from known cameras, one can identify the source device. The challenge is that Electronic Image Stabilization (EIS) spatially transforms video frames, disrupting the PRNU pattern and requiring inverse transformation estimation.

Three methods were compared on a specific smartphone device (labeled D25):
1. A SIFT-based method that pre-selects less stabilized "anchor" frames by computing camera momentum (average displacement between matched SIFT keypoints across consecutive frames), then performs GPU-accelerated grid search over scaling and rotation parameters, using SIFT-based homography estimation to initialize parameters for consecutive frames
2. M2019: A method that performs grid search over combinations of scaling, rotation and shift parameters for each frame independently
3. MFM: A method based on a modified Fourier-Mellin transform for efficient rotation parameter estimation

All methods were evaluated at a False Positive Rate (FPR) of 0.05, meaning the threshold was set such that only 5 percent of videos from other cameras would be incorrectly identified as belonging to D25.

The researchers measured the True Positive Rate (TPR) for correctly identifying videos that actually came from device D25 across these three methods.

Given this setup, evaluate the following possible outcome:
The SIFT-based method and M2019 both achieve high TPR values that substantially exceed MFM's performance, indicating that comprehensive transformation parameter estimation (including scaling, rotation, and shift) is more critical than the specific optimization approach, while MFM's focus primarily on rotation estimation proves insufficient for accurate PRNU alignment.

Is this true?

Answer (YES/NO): NO